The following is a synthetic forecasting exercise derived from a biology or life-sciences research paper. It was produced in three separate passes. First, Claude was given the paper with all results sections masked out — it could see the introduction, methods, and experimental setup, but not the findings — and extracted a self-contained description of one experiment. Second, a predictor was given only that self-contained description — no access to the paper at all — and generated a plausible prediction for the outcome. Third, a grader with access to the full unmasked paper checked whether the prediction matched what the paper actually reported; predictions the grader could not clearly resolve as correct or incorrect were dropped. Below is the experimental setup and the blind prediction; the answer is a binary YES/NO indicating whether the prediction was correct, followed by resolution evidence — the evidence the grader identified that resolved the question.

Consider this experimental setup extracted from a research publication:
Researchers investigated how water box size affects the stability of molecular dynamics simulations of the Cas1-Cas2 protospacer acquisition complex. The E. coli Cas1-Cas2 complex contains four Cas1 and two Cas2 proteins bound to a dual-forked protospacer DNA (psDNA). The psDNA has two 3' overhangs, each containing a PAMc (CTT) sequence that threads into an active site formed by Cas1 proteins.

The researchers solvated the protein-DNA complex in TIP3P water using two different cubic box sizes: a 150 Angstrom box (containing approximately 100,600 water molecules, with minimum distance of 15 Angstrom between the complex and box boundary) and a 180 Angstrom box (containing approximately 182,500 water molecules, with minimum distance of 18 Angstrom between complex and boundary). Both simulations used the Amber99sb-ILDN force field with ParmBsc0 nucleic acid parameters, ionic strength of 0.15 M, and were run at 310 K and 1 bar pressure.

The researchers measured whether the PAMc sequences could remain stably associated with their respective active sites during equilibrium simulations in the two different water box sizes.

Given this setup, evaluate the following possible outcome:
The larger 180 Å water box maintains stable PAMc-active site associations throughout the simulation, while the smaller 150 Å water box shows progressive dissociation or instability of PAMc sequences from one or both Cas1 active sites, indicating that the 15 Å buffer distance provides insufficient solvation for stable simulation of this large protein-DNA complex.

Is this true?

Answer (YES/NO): YES